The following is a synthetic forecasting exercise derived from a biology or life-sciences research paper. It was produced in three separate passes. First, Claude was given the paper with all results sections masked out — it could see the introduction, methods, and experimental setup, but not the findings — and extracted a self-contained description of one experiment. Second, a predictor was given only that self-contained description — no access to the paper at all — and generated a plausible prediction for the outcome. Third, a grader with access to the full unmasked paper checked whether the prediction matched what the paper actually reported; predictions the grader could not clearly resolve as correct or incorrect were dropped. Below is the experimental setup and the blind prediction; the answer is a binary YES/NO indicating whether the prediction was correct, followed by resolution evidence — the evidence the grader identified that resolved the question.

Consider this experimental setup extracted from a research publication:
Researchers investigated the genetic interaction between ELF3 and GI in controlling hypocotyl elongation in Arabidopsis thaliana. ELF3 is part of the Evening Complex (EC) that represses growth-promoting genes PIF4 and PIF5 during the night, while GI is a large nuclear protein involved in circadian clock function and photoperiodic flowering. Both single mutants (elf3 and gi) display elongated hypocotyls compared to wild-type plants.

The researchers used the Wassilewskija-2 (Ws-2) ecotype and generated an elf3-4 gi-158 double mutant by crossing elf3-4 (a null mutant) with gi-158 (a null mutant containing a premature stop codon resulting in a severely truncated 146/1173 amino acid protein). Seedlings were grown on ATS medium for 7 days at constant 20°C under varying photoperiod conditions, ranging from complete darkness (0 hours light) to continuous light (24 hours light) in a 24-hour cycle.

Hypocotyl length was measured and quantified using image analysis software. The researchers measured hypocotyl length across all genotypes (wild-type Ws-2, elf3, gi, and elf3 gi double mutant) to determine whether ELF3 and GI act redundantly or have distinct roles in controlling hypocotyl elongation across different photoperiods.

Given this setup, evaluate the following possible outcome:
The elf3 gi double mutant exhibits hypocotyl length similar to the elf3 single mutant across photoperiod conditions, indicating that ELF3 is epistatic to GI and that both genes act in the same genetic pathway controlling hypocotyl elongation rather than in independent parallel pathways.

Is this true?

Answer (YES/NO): NO